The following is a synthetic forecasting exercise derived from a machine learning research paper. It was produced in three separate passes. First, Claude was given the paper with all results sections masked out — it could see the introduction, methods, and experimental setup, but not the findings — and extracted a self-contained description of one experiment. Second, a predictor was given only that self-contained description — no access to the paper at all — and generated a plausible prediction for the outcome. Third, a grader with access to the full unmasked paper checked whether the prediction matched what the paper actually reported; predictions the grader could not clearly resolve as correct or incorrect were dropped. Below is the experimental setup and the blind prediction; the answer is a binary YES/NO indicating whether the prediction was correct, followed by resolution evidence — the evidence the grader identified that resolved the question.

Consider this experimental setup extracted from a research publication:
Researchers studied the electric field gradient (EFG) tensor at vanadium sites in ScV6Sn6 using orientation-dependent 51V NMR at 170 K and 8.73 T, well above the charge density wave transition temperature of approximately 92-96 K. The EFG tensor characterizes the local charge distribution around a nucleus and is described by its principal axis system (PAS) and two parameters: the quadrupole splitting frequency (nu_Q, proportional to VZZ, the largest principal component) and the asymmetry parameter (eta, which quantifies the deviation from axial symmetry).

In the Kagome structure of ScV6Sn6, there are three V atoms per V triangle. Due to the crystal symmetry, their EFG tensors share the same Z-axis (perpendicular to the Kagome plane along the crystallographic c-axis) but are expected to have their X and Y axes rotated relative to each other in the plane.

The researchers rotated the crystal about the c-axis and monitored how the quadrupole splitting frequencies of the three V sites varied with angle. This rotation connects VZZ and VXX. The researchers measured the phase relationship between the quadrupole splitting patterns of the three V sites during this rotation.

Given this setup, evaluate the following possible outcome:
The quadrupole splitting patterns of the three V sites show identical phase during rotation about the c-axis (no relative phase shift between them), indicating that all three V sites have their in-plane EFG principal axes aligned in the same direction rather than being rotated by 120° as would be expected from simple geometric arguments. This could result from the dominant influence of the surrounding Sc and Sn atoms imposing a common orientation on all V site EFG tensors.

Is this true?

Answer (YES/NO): NO